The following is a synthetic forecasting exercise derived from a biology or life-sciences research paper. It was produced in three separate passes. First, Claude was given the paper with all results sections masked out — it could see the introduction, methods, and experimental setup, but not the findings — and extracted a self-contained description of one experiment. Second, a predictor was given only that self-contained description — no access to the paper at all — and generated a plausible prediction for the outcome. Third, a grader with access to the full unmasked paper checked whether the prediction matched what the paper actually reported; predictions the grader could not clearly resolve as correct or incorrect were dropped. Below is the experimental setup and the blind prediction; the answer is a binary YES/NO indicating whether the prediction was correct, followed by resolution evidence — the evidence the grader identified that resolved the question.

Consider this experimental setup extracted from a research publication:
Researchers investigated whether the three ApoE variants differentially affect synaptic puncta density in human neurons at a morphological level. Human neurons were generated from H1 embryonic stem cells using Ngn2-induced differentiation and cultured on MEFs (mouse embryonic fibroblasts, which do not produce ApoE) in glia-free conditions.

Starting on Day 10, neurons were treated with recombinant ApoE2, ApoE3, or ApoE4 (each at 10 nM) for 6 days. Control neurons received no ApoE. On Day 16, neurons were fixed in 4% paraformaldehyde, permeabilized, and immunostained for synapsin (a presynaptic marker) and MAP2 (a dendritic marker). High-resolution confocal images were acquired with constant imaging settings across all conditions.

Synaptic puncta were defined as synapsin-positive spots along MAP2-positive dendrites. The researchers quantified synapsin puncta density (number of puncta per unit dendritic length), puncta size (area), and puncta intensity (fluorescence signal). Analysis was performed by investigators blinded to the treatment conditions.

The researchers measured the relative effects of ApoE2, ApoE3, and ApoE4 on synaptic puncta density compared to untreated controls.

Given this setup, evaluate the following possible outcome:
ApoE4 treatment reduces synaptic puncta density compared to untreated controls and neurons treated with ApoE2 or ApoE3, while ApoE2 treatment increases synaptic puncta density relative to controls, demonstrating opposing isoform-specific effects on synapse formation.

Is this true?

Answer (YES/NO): NO